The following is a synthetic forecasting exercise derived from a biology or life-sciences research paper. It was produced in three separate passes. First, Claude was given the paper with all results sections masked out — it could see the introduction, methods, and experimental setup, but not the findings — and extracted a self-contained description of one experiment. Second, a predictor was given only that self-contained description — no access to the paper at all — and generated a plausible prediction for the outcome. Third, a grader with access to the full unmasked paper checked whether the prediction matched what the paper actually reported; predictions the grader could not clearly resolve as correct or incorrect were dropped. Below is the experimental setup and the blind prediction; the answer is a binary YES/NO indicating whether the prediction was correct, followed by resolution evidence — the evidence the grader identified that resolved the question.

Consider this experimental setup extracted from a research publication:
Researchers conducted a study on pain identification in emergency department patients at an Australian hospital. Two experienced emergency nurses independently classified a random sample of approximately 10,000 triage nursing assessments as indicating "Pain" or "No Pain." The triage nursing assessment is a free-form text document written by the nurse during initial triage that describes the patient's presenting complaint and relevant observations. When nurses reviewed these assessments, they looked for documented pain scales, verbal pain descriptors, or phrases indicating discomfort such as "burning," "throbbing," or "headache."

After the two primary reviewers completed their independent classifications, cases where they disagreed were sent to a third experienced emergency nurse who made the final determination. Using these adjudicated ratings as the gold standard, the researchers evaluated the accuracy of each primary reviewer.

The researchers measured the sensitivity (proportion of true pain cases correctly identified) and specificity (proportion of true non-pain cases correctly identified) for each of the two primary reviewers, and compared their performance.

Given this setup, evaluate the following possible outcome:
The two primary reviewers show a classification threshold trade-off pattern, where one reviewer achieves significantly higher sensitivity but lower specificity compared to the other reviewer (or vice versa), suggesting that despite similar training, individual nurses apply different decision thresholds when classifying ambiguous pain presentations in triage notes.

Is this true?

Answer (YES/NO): NO